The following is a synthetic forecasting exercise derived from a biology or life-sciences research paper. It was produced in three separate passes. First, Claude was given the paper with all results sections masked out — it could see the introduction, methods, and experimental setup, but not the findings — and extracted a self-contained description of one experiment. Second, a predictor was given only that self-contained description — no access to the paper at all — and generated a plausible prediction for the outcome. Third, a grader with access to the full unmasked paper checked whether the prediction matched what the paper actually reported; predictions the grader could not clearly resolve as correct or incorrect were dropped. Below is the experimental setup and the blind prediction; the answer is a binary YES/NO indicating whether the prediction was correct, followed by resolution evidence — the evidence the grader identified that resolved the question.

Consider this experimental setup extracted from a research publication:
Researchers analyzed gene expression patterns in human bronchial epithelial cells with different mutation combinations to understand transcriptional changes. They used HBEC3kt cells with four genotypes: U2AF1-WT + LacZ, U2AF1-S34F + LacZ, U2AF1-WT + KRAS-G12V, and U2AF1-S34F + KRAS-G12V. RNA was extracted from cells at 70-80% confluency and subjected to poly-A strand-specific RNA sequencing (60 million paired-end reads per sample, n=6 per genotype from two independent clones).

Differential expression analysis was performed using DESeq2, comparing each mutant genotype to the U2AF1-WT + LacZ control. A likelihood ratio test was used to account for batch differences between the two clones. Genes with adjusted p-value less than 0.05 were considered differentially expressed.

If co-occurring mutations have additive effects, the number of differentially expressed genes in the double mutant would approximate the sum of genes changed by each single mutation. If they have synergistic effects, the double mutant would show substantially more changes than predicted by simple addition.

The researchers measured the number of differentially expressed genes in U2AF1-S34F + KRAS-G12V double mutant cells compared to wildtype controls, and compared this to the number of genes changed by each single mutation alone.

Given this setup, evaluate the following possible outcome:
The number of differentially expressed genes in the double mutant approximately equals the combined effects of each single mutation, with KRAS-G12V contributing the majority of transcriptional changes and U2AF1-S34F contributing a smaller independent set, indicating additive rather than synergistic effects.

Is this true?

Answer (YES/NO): NO